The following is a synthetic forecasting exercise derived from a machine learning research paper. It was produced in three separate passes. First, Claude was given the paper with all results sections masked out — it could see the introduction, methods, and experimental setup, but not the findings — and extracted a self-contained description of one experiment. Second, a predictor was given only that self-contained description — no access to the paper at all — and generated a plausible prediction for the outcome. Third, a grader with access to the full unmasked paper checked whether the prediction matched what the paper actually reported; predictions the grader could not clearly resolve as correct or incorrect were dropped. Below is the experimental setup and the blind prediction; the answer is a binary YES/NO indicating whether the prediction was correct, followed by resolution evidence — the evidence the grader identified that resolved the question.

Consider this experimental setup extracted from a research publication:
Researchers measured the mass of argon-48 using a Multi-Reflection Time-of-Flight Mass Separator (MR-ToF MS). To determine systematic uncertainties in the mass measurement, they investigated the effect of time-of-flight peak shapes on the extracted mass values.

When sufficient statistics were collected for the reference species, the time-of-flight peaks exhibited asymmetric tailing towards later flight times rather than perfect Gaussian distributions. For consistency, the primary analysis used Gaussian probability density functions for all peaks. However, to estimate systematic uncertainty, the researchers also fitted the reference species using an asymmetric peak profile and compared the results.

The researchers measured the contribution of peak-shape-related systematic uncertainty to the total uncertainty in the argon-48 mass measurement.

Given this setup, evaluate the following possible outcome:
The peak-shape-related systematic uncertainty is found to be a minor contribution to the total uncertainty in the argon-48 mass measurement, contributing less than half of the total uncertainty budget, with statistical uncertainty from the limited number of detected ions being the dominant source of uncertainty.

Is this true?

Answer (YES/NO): YES